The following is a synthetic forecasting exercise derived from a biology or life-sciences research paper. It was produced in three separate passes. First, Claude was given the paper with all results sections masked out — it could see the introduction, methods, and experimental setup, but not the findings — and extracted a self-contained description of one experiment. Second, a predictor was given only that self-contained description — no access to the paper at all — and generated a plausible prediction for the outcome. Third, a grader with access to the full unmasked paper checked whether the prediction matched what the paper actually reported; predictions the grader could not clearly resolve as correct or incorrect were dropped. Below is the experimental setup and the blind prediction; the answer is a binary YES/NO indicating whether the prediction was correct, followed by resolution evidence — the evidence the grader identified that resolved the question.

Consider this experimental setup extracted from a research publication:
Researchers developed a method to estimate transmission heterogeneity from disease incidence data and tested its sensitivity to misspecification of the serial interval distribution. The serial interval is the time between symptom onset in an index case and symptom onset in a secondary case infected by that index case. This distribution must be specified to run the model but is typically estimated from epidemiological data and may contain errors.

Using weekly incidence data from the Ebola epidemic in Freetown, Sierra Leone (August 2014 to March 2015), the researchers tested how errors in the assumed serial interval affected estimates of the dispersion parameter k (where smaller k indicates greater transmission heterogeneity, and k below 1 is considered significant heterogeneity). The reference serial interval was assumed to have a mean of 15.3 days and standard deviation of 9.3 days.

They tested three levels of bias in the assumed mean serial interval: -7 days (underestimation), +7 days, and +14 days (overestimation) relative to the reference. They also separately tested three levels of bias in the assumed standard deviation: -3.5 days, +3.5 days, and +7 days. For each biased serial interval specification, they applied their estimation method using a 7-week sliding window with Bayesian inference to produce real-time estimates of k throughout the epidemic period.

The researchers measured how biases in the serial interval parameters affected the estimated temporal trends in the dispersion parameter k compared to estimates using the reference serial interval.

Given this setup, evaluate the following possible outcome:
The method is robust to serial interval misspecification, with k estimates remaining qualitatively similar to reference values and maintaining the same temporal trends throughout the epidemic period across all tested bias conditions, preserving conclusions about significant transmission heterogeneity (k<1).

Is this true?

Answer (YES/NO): YES